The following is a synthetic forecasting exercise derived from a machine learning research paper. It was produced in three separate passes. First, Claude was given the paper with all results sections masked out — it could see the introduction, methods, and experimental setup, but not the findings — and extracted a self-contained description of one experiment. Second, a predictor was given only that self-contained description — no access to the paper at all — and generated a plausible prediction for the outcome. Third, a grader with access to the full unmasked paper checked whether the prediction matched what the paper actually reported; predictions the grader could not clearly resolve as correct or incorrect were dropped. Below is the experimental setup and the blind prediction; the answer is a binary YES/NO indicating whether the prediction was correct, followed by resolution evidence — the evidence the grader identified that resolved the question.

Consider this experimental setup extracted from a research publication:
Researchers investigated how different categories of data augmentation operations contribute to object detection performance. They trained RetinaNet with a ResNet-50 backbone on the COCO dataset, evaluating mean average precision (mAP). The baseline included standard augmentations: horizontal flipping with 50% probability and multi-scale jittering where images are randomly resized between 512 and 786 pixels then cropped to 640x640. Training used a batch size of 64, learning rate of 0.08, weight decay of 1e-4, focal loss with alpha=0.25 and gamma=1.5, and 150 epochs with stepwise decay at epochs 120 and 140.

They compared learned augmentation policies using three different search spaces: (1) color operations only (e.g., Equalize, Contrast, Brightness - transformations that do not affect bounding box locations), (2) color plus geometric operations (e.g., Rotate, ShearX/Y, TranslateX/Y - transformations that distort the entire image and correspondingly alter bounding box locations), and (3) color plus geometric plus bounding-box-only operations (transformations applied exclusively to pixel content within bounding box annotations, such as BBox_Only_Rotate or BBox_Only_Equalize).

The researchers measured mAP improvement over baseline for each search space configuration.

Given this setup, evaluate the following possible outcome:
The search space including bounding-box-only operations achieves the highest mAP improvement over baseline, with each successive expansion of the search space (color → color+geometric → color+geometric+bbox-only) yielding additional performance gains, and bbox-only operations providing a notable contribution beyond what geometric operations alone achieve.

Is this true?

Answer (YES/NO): YES